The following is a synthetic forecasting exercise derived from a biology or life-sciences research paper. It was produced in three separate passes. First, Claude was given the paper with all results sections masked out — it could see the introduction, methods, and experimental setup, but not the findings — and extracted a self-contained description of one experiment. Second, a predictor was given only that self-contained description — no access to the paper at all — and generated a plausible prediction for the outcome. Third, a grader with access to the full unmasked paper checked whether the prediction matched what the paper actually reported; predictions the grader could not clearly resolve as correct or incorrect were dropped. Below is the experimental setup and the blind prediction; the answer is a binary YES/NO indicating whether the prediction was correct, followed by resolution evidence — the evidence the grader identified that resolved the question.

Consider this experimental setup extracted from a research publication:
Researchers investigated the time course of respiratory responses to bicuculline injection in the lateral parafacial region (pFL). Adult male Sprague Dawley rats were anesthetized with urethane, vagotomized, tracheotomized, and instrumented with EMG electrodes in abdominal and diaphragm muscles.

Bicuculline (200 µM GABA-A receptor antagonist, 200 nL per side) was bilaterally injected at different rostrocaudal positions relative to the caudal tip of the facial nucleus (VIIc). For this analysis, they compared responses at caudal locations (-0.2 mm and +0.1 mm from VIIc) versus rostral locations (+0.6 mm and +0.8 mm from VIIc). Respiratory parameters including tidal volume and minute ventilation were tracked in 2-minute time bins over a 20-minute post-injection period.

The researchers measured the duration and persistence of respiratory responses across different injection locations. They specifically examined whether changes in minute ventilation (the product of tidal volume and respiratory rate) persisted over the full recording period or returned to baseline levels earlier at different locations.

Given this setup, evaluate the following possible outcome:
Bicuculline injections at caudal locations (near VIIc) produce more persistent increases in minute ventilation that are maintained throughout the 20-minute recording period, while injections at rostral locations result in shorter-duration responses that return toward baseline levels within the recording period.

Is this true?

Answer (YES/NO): NO